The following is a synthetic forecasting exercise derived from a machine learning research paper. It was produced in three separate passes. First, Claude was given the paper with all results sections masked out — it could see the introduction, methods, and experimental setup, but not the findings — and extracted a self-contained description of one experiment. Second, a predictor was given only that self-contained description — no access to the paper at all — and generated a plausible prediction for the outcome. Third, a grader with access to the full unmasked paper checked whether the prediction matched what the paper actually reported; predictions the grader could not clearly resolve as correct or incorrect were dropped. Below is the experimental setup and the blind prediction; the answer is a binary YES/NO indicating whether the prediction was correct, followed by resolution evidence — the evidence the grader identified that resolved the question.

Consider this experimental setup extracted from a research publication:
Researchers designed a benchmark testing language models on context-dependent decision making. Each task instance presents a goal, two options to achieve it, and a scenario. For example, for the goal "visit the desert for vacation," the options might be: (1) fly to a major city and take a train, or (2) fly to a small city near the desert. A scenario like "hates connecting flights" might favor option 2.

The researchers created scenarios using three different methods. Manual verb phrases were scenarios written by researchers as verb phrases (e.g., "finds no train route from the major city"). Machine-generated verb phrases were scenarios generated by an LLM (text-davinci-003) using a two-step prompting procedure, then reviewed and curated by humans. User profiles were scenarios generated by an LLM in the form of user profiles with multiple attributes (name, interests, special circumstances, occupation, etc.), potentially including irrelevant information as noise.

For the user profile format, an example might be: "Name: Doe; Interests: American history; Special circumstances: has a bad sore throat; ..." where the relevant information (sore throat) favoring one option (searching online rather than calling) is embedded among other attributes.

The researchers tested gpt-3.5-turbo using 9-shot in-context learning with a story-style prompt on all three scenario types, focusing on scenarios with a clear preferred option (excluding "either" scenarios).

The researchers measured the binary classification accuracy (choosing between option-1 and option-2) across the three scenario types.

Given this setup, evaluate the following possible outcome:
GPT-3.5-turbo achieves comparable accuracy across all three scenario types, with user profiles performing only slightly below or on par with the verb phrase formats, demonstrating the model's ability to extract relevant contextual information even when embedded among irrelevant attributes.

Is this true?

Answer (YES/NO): NO